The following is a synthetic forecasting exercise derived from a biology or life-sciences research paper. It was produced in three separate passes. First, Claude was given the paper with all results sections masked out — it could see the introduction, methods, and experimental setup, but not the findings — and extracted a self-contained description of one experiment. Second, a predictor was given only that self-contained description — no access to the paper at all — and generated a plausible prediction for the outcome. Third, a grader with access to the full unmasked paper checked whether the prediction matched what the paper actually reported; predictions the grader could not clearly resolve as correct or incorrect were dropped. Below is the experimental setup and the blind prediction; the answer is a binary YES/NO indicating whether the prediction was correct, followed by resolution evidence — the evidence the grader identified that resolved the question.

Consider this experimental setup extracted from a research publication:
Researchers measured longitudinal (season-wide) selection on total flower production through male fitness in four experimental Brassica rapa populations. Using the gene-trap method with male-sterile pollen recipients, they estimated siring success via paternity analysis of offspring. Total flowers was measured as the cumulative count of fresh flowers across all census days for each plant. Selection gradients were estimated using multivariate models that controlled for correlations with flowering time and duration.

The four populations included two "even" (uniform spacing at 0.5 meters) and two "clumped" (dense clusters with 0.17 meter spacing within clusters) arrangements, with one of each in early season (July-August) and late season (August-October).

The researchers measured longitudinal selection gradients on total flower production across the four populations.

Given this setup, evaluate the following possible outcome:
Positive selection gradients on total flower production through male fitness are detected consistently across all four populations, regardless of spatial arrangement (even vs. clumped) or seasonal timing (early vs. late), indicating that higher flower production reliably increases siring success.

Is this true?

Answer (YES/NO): NO